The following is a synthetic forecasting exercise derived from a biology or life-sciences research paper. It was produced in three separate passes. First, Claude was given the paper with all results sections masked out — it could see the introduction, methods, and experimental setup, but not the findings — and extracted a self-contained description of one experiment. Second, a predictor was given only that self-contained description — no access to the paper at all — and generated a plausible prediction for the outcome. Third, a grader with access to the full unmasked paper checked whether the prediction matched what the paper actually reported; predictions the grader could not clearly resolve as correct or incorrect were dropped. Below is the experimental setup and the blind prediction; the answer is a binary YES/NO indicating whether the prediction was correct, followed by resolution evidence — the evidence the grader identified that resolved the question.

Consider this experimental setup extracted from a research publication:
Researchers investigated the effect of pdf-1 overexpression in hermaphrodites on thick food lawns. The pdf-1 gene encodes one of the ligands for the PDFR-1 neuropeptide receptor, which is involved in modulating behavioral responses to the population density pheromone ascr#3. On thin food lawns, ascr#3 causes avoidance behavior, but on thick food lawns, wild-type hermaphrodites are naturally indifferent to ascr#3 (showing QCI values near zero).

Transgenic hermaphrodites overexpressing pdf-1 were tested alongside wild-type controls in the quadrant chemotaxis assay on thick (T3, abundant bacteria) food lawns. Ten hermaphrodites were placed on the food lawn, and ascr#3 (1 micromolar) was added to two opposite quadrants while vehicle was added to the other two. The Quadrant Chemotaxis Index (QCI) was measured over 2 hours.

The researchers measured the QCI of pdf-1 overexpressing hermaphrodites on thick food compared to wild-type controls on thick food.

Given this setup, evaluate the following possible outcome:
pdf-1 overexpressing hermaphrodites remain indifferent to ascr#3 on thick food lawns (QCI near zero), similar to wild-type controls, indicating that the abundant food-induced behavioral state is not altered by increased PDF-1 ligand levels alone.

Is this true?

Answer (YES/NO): YES